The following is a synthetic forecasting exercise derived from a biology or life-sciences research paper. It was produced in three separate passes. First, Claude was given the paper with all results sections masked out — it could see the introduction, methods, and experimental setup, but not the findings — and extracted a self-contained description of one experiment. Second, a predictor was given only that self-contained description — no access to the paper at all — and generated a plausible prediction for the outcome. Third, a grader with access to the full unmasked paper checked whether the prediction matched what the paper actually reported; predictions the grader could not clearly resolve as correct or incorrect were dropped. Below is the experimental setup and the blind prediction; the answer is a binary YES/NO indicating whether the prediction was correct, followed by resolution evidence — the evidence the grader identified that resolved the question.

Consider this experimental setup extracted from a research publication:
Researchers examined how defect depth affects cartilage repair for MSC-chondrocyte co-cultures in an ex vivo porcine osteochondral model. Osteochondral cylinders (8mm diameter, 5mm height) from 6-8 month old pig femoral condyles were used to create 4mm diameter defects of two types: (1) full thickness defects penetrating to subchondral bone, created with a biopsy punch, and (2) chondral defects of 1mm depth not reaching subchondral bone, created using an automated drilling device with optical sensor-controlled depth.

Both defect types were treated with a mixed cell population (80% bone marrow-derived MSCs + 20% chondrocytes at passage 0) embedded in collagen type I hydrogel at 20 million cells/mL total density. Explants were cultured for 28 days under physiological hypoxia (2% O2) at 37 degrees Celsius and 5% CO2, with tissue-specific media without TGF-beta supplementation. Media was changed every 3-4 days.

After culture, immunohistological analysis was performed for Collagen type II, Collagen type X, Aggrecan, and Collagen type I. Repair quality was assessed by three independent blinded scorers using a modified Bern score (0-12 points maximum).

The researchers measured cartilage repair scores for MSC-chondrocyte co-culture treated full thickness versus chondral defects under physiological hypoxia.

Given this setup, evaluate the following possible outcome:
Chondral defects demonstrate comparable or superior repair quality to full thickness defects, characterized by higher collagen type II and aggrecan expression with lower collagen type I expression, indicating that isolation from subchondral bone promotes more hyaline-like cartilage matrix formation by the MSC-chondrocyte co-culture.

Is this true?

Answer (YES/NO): NO